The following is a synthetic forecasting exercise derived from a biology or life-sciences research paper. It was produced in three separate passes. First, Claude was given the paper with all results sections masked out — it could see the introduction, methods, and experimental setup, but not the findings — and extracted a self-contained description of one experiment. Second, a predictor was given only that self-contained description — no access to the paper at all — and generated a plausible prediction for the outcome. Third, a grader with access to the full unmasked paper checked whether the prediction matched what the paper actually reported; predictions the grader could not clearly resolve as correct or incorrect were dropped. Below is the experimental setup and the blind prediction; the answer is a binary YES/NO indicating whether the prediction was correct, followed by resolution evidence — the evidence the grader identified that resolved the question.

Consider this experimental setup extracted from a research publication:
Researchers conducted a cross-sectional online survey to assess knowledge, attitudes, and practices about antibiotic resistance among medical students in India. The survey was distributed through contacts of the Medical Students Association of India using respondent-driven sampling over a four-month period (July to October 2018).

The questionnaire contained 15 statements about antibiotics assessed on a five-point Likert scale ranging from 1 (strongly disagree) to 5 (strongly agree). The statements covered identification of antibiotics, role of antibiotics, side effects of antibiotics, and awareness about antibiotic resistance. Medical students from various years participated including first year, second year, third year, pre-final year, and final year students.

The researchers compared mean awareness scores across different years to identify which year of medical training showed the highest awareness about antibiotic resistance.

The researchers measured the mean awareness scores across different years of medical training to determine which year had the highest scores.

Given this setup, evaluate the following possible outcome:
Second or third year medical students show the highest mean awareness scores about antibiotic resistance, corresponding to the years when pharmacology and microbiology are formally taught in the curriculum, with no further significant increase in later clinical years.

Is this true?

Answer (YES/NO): NO